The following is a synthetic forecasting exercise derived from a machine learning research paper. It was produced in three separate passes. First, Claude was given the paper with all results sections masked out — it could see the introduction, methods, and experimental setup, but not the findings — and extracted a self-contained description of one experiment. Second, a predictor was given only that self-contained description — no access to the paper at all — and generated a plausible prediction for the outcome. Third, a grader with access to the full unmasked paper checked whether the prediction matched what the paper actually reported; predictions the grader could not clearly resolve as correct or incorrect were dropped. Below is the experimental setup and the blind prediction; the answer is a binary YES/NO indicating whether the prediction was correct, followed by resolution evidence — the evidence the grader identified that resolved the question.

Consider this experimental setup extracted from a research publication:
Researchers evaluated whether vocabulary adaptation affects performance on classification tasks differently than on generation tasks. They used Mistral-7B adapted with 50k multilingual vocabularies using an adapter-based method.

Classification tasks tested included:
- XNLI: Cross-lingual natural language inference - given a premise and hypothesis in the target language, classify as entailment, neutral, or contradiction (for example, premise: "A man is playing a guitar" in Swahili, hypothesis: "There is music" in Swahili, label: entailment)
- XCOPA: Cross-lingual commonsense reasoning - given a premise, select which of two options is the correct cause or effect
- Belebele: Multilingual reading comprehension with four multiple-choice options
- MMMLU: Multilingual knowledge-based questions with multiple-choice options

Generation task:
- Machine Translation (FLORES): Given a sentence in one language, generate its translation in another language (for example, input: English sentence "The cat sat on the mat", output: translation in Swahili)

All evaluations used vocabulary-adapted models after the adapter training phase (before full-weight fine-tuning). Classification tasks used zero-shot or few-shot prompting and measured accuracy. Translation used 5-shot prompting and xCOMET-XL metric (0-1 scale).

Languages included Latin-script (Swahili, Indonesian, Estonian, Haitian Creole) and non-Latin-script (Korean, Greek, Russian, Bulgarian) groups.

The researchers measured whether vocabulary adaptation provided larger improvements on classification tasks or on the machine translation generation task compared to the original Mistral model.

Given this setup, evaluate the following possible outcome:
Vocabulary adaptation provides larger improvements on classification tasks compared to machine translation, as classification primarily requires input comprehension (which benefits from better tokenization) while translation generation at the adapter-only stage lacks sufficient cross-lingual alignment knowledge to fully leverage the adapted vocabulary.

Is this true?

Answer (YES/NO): NO